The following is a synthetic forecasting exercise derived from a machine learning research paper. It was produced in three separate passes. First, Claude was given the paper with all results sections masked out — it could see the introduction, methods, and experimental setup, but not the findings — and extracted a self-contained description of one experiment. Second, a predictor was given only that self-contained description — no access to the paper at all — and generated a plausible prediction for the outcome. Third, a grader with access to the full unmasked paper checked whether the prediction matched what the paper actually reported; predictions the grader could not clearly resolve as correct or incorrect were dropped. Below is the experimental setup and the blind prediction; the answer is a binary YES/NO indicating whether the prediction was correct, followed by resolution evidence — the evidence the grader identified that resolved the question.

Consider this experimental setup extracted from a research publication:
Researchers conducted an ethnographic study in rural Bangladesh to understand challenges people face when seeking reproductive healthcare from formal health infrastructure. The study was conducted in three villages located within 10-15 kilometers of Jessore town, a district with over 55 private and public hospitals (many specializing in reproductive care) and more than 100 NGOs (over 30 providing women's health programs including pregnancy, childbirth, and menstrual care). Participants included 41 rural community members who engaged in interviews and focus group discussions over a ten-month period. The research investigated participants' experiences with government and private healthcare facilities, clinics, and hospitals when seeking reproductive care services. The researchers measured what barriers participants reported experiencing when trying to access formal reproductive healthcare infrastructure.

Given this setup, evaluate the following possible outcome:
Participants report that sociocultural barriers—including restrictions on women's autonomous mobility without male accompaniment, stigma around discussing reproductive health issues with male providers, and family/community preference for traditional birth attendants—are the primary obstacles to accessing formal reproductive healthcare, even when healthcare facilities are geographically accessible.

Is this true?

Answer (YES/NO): NO